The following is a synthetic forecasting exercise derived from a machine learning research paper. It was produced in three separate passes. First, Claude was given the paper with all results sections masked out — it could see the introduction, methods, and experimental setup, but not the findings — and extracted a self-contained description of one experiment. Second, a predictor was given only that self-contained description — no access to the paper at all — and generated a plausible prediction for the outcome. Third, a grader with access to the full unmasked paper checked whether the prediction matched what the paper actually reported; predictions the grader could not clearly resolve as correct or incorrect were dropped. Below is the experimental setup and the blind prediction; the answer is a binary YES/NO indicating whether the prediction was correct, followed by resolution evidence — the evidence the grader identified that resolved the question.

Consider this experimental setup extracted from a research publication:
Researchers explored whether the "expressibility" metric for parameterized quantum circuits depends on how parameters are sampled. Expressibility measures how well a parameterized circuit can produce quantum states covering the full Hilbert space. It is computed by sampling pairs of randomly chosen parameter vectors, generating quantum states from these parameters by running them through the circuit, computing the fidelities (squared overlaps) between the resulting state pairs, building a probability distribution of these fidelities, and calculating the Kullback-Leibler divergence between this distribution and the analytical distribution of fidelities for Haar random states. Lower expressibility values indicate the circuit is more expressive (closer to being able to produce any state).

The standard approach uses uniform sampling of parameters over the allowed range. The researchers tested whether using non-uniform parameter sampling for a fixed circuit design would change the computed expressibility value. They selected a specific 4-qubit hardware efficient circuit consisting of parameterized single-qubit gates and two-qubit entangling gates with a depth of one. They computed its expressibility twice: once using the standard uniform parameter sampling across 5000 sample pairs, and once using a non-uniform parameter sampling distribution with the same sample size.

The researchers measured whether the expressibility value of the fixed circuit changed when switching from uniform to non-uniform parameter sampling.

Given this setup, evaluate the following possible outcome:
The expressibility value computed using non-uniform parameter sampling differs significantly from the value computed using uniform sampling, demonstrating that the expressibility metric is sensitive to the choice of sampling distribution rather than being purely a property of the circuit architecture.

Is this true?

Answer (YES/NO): YES